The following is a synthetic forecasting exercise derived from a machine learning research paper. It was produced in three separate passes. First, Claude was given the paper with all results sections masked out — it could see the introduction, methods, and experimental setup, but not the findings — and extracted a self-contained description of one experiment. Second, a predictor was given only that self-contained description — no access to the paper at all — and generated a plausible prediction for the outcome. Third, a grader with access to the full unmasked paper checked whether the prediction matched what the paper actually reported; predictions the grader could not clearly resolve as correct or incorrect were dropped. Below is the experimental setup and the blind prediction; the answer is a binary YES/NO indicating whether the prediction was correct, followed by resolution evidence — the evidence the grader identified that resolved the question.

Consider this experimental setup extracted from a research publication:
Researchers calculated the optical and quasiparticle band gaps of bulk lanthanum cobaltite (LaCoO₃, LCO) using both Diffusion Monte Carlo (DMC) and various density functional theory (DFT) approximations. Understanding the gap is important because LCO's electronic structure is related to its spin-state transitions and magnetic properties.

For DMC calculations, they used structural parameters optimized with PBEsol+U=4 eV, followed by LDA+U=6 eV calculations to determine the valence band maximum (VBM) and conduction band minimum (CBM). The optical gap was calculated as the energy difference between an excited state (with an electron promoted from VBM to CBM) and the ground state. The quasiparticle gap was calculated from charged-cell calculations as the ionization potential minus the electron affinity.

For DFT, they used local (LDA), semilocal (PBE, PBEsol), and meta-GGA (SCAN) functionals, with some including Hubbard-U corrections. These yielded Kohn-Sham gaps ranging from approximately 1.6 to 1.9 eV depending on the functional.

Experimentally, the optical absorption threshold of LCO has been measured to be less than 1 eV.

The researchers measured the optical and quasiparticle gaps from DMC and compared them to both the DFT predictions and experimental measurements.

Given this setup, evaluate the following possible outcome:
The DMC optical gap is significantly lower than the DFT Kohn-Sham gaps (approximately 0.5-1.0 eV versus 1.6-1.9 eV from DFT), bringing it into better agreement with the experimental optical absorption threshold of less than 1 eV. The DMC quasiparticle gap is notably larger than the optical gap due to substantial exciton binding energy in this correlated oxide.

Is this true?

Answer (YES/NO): NO